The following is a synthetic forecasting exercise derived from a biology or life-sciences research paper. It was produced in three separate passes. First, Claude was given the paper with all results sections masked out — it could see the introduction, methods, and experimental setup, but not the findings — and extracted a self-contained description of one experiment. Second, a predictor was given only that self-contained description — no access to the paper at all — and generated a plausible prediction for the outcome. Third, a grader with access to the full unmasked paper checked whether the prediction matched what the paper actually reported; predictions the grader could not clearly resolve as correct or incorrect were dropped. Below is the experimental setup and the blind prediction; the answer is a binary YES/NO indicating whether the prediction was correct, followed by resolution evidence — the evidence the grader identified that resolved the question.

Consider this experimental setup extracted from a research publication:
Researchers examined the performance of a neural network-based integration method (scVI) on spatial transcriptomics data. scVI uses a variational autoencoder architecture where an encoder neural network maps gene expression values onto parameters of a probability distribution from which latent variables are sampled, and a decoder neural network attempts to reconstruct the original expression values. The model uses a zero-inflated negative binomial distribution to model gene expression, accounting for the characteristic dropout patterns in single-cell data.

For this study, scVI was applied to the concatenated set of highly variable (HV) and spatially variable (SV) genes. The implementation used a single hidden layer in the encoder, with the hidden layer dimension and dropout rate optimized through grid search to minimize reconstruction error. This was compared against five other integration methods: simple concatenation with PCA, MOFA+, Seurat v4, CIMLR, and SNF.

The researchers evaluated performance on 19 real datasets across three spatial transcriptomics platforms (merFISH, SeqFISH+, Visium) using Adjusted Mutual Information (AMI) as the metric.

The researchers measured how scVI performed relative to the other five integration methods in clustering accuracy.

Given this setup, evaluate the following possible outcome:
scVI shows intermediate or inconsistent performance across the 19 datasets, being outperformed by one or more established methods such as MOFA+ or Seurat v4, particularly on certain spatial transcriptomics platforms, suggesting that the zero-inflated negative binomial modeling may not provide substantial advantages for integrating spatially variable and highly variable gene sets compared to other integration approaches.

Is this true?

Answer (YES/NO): NO